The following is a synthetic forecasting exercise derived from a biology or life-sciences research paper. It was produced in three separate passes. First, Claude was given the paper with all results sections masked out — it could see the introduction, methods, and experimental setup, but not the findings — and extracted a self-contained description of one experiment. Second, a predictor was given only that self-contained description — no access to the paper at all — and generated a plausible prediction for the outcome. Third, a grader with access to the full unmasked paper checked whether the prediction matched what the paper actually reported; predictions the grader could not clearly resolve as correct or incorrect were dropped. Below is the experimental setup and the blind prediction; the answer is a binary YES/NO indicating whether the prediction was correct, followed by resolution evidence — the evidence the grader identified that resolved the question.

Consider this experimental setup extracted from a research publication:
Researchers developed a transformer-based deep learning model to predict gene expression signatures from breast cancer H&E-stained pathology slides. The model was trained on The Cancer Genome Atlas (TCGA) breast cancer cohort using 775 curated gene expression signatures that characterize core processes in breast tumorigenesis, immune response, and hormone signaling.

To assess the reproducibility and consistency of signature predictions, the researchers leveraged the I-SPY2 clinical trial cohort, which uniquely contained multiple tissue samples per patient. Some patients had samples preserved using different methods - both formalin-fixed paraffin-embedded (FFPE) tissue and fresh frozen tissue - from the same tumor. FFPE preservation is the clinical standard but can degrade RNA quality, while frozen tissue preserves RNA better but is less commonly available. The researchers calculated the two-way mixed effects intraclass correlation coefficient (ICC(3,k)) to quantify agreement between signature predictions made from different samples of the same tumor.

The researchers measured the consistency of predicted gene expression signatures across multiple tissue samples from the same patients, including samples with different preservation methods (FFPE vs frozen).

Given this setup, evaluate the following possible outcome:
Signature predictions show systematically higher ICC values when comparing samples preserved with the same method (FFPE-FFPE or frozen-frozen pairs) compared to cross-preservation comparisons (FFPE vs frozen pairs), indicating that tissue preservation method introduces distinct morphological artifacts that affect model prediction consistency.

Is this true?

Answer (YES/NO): YES